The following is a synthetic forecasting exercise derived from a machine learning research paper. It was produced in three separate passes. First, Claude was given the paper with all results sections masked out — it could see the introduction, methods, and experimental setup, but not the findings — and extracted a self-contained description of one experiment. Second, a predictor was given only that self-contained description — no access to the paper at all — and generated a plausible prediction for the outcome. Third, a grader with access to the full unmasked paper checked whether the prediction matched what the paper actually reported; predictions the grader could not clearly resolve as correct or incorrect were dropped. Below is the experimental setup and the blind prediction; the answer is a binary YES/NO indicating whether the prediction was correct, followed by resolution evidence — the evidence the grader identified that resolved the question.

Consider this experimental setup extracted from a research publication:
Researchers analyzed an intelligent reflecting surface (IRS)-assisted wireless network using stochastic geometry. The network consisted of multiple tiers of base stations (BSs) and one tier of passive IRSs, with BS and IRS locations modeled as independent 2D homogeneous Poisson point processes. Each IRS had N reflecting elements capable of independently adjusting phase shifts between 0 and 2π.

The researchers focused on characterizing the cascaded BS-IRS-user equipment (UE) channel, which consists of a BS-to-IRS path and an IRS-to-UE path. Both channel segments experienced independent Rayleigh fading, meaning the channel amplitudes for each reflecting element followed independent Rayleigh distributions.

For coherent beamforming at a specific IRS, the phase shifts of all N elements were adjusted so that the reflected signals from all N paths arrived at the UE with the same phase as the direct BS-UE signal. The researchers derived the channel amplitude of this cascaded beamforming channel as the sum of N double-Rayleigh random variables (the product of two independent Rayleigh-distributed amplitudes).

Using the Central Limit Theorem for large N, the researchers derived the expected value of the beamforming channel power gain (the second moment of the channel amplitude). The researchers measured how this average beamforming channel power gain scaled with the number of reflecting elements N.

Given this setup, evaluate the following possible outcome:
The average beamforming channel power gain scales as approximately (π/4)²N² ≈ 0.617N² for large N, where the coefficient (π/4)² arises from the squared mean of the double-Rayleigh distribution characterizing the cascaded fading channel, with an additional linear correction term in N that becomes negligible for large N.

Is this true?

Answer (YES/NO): YES